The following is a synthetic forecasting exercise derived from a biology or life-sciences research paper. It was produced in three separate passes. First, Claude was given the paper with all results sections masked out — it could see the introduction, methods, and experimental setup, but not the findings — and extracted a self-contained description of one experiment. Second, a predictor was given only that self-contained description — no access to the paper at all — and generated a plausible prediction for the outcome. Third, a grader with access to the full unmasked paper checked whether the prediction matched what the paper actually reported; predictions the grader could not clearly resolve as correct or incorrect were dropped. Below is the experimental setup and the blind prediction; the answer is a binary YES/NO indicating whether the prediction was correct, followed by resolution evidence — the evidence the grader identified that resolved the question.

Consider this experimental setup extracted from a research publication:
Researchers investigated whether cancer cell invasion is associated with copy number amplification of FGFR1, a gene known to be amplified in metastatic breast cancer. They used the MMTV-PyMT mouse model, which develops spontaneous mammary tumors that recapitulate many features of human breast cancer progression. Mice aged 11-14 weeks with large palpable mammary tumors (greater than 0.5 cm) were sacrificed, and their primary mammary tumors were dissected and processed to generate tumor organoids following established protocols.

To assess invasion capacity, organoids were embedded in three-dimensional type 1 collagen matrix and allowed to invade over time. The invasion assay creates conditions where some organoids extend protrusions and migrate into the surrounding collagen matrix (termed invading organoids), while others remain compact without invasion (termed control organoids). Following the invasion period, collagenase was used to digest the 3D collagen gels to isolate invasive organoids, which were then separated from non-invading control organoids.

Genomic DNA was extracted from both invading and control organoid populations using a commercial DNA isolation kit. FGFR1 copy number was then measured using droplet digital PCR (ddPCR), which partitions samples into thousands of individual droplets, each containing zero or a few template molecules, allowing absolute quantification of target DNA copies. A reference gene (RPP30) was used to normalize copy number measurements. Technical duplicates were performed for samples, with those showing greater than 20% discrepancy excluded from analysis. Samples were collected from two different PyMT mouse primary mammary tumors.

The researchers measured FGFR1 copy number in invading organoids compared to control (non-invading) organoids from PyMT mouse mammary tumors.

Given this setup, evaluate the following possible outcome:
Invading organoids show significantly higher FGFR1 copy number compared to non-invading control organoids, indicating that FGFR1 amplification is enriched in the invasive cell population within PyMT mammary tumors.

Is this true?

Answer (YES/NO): YES